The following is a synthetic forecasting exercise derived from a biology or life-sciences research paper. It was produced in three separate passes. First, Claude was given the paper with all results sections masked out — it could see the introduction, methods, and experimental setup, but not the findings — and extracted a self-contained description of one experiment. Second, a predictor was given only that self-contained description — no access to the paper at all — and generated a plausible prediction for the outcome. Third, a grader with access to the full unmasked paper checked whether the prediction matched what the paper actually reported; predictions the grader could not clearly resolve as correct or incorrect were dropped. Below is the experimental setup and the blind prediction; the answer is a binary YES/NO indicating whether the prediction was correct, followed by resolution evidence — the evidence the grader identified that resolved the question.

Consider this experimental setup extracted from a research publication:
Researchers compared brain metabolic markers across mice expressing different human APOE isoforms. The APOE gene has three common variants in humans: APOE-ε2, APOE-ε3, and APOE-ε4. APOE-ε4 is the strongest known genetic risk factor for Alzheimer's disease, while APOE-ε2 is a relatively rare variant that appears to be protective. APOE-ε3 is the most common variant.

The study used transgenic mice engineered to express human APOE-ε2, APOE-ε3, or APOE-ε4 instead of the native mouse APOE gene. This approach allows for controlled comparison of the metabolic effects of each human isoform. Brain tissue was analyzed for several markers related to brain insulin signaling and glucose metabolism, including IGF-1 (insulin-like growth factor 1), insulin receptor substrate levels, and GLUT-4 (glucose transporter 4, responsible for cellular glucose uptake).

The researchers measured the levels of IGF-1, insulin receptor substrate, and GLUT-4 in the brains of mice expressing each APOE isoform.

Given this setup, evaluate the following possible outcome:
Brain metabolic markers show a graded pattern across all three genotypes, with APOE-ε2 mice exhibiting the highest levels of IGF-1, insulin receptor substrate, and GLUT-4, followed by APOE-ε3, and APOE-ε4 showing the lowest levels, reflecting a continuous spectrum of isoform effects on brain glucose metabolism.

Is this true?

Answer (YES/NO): NO